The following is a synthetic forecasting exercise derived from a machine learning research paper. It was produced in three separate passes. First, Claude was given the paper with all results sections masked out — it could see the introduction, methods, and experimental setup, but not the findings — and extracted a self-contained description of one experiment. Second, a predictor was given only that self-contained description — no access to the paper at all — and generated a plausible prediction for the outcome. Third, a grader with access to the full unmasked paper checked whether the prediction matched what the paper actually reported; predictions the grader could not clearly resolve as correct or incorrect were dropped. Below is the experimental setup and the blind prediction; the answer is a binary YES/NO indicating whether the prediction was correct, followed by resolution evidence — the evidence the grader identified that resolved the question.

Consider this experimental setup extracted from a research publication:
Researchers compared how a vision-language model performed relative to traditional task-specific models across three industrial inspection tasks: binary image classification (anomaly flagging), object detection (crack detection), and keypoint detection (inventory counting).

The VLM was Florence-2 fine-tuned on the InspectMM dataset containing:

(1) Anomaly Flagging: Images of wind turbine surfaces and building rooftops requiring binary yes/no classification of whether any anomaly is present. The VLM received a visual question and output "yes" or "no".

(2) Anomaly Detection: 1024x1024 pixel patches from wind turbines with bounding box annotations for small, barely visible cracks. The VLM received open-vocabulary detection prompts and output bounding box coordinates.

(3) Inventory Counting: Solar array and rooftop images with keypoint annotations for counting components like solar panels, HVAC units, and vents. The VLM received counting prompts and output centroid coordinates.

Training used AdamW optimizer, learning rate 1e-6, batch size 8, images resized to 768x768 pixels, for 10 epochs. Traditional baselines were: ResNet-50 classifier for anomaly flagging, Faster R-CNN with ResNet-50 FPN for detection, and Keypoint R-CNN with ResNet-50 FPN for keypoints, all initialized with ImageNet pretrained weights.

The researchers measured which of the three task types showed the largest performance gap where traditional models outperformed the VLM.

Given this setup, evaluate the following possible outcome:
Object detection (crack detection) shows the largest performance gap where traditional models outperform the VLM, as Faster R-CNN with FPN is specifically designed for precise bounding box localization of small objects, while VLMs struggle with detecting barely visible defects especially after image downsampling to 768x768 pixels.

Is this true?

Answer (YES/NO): YES